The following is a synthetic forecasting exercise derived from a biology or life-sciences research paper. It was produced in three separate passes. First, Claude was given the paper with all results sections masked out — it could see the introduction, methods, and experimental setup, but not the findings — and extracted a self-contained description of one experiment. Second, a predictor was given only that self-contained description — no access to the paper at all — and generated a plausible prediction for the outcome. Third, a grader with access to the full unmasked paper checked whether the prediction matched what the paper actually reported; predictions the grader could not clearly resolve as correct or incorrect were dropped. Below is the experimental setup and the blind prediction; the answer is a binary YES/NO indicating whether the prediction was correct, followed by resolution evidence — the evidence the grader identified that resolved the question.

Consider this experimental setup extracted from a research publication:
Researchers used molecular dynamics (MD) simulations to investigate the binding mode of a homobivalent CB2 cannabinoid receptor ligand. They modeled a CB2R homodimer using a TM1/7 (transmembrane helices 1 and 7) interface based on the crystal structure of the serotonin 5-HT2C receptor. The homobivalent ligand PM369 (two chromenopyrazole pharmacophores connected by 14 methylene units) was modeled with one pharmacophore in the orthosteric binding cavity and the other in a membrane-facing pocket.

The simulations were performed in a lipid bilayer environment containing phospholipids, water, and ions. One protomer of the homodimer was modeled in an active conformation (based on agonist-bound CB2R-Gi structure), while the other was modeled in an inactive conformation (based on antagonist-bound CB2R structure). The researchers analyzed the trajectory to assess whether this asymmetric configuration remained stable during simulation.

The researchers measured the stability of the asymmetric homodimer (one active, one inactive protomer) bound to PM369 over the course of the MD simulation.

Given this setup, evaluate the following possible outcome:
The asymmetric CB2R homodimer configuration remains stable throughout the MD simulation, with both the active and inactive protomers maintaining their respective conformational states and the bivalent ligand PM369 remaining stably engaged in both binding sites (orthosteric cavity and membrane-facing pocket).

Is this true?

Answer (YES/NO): YES